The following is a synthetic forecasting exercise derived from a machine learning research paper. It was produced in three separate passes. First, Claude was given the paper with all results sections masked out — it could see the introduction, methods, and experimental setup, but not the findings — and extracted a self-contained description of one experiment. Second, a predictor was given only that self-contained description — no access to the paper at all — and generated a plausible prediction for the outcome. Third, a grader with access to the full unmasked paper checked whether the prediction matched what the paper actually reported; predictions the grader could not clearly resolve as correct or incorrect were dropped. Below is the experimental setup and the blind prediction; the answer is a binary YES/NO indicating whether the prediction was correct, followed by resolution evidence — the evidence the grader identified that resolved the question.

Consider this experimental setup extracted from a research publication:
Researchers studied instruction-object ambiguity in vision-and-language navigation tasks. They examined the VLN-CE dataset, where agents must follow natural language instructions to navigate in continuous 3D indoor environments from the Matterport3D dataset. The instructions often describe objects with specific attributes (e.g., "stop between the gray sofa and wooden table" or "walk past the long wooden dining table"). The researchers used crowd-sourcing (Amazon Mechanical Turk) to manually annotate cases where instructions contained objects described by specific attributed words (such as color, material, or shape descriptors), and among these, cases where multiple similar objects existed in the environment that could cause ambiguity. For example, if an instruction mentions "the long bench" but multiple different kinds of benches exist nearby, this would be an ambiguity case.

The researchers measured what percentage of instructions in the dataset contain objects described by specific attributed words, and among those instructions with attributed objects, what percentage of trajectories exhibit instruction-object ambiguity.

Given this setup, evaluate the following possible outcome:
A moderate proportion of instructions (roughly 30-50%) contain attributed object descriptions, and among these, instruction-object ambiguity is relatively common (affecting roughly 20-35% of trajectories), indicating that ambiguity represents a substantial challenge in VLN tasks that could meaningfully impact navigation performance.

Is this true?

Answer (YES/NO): NO